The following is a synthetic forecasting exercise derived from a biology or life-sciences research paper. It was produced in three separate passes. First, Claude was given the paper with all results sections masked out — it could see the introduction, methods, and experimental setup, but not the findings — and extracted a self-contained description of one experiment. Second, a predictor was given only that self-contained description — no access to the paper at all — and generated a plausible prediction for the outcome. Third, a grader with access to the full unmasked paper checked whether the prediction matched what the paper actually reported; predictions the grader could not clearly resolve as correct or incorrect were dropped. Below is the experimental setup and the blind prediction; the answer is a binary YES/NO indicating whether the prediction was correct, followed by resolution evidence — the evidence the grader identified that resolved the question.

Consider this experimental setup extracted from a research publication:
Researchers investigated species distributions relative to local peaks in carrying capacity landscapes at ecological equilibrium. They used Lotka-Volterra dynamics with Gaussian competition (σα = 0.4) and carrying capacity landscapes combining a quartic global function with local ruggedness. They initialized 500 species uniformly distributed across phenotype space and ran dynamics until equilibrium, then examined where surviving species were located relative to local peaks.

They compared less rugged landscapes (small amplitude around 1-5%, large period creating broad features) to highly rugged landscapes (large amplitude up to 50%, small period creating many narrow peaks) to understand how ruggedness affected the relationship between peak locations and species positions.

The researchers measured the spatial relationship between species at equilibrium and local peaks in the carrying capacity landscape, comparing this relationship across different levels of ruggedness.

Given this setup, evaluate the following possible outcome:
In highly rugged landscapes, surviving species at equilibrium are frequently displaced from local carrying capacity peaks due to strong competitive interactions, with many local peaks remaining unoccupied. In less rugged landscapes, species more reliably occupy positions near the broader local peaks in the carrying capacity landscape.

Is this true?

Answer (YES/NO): YES